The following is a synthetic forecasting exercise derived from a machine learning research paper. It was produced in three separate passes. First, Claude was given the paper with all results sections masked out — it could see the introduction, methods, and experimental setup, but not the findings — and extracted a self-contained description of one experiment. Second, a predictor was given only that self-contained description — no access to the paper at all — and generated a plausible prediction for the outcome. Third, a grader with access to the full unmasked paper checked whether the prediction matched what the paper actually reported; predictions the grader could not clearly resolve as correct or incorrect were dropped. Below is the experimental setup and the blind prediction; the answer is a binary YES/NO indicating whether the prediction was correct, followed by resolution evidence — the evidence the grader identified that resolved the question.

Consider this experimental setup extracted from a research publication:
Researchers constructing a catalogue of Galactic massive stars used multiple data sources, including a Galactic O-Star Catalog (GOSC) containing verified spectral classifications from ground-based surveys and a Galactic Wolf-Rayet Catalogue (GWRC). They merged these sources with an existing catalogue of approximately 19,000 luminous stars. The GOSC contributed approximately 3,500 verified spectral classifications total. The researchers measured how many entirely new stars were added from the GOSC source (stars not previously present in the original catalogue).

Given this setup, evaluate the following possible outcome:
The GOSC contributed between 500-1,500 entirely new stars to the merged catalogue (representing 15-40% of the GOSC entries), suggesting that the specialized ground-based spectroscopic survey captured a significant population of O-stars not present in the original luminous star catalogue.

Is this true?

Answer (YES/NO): NO